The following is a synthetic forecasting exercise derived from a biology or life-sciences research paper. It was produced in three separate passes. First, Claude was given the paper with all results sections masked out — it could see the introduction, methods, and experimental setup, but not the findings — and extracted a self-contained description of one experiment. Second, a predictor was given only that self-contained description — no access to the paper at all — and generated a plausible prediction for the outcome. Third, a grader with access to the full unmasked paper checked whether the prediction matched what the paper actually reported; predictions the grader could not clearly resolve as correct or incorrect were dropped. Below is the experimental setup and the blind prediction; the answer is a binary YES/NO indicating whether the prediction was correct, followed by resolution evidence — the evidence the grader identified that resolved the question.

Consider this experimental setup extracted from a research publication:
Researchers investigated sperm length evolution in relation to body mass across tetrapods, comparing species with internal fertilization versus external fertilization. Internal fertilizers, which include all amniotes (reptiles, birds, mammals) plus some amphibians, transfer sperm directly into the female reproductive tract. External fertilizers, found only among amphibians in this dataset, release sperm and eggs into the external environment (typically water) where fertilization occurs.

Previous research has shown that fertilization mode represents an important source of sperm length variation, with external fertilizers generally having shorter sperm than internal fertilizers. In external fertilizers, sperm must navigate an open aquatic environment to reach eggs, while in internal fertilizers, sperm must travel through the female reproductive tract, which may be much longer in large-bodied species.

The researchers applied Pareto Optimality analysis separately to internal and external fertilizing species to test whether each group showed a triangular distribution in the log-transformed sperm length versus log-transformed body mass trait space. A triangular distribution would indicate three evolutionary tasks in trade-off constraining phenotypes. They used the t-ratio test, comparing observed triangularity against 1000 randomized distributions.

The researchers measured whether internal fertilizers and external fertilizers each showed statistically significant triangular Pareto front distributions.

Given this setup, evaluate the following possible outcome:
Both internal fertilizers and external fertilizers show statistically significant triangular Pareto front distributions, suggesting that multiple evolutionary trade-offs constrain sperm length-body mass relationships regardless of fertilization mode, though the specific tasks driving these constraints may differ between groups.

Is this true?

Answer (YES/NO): NO